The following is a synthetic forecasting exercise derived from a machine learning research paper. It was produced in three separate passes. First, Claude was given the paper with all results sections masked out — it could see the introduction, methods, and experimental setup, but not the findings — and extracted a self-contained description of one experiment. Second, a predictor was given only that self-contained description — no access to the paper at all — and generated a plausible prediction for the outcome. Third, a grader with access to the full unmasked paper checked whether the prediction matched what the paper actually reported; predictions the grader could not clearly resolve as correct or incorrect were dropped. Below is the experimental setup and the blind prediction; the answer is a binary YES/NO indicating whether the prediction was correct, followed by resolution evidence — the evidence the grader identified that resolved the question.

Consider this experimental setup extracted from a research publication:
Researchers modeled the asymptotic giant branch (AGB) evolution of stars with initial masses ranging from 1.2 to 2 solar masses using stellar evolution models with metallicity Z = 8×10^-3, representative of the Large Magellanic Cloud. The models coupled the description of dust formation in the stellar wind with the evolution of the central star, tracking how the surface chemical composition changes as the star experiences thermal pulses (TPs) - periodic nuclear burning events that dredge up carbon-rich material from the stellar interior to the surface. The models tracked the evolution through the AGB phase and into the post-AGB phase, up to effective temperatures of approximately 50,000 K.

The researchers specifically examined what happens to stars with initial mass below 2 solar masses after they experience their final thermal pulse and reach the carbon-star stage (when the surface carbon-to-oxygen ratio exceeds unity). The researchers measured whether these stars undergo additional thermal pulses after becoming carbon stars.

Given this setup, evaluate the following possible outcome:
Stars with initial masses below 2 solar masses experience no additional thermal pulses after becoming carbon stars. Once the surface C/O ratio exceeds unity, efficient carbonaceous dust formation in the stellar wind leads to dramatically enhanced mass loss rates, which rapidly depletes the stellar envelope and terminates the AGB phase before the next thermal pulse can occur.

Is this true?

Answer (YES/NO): YES